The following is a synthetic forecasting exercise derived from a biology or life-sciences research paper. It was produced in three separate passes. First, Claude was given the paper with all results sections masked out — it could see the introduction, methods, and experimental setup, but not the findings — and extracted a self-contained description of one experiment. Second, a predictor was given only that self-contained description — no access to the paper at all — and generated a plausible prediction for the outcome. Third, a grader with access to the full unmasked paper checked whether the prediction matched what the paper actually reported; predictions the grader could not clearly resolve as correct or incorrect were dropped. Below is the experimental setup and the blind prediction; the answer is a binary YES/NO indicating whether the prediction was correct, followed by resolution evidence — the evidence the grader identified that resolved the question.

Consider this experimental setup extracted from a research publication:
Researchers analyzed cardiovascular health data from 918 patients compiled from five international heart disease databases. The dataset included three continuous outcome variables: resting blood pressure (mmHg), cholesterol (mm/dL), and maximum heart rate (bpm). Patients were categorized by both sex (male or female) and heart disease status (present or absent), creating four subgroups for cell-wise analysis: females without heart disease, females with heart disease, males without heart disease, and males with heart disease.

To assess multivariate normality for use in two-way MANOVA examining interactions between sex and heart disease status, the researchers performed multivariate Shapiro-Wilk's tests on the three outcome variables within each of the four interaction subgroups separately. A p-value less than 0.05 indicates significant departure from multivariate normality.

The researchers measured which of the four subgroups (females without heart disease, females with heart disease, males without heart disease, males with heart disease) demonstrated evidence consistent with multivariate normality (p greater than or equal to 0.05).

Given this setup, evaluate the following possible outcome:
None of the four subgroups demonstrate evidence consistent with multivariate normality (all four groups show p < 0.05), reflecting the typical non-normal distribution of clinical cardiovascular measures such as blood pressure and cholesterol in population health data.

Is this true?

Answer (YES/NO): NO